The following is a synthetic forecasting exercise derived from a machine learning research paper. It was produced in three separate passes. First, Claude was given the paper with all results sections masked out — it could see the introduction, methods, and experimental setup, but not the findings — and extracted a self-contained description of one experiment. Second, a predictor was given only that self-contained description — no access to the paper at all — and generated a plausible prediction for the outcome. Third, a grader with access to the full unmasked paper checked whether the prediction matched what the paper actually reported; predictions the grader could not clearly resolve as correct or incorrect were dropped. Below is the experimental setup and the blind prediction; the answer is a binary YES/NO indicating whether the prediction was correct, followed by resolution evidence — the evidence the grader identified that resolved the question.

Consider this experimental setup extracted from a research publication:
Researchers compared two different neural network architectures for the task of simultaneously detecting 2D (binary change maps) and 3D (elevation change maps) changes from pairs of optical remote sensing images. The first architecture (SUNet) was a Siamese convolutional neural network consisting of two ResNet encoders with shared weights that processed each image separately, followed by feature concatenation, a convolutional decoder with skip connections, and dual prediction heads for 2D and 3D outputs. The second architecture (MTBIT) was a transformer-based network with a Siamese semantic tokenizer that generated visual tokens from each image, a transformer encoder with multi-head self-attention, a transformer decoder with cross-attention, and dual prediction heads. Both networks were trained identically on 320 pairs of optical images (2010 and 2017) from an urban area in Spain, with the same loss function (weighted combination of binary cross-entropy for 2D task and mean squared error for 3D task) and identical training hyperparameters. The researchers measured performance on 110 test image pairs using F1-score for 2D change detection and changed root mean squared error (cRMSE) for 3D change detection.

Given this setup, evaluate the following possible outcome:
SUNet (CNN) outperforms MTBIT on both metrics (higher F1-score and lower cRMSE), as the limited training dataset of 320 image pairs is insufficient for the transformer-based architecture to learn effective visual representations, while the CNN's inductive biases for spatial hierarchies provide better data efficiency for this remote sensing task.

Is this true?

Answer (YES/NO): NO